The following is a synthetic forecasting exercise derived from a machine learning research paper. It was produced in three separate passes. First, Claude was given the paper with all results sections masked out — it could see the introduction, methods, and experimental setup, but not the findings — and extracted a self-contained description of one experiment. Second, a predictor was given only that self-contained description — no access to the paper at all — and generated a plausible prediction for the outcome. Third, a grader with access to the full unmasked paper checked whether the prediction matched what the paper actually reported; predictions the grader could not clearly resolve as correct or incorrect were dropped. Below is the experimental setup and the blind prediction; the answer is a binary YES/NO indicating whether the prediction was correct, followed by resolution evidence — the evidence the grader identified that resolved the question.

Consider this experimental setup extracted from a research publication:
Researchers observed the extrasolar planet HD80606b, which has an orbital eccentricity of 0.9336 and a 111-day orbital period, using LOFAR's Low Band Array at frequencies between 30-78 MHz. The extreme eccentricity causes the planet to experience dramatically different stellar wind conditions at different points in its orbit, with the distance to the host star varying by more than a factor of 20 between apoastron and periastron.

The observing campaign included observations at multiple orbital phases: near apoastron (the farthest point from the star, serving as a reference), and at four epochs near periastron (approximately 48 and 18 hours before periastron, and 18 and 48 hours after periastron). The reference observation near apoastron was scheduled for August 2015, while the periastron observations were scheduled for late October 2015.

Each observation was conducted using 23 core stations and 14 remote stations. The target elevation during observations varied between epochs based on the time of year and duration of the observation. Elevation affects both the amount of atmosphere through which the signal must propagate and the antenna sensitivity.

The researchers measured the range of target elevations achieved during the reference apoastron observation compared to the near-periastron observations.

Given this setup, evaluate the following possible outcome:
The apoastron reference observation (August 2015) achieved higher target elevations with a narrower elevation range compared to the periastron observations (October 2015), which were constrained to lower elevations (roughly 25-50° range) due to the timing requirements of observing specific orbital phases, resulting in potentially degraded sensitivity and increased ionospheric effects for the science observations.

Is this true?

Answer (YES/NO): NO